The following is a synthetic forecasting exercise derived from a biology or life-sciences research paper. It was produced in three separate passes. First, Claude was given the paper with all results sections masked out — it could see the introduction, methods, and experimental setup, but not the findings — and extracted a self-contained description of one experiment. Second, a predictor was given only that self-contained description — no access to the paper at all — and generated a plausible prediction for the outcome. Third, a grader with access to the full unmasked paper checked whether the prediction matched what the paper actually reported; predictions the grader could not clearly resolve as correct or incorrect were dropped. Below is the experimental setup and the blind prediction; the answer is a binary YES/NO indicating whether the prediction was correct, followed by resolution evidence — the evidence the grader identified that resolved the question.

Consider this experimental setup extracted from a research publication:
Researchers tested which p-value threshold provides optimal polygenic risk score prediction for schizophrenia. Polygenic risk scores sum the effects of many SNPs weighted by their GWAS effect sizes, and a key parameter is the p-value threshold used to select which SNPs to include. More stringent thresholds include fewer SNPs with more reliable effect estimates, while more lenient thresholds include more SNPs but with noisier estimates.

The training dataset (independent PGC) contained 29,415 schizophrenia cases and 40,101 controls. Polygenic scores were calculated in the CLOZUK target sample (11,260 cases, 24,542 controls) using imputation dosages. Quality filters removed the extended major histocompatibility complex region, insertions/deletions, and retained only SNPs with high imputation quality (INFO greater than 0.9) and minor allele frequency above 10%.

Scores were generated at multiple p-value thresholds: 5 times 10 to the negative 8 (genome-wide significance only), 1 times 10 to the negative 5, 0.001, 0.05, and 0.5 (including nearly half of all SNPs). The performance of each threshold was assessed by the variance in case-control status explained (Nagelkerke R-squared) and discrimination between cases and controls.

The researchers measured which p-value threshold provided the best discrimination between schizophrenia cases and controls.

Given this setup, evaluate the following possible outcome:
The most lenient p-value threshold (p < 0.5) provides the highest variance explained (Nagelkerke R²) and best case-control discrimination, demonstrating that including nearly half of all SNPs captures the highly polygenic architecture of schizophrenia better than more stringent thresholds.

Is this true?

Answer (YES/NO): NO